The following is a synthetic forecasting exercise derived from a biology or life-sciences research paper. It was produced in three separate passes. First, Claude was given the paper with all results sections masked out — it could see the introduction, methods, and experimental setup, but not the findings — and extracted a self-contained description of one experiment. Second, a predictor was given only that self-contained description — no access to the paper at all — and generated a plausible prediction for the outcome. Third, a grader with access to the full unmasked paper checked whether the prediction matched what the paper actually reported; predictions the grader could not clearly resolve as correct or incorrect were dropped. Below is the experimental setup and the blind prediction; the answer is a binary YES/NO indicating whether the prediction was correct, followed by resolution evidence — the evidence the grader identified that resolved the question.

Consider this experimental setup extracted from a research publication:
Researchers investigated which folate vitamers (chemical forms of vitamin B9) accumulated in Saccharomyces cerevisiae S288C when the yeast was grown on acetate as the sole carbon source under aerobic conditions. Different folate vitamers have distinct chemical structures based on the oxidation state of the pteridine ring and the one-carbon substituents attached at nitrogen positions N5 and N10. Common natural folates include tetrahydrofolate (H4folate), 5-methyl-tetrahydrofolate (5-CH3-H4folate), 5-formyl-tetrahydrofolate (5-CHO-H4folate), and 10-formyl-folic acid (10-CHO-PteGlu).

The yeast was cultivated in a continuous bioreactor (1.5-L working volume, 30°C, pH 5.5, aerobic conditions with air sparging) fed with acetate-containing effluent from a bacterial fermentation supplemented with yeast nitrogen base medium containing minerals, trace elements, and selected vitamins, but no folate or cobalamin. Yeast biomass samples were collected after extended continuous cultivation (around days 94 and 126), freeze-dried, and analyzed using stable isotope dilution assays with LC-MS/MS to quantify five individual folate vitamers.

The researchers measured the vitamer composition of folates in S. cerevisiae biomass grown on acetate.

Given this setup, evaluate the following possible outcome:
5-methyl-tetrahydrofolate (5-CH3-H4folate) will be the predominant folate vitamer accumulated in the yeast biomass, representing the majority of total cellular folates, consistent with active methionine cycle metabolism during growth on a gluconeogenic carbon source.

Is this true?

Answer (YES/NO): NO